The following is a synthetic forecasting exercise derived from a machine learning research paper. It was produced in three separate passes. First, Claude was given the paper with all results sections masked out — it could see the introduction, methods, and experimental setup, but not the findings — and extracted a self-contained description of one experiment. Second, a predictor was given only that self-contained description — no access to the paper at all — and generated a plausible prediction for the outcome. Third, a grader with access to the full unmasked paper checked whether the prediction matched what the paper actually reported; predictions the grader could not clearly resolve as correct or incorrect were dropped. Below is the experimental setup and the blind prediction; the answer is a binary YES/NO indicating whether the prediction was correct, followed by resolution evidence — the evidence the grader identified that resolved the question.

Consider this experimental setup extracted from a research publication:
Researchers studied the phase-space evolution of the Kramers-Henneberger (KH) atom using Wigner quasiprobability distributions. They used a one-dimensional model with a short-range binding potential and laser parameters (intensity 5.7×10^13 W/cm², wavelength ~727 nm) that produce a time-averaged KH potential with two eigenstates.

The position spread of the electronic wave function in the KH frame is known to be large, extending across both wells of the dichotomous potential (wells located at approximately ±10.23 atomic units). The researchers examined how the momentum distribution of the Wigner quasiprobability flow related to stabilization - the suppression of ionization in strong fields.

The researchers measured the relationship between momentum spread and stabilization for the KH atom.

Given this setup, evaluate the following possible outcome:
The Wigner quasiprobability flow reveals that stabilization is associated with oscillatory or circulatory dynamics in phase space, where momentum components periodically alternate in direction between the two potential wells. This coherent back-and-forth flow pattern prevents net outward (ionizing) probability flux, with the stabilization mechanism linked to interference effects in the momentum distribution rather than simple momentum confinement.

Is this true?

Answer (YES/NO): NO